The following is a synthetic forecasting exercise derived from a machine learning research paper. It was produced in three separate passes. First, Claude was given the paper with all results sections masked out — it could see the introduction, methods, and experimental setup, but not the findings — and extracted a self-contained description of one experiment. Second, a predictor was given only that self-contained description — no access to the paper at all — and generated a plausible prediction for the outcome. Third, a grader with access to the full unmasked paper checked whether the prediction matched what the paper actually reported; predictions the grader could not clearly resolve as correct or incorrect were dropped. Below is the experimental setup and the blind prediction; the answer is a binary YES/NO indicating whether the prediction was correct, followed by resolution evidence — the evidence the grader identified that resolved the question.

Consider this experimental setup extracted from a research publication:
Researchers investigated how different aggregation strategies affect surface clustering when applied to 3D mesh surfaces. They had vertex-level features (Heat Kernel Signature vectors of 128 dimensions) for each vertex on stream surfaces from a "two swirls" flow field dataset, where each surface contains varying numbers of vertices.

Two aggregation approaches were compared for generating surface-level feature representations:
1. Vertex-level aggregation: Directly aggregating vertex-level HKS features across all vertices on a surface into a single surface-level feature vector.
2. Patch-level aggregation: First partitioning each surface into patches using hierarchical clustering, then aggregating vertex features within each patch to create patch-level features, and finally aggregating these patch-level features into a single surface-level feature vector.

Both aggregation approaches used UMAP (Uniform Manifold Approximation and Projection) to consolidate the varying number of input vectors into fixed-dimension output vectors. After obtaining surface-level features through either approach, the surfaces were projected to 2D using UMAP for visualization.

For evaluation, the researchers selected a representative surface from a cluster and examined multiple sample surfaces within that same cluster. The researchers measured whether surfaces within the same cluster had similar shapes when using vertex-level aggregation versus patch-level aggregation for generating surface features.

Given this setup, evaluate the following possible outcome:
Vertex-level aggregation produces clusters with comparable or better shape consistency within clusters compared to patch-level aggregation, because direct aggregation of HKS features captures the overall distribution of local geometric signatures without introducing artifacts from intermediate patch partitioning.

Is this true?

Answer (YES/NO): NO